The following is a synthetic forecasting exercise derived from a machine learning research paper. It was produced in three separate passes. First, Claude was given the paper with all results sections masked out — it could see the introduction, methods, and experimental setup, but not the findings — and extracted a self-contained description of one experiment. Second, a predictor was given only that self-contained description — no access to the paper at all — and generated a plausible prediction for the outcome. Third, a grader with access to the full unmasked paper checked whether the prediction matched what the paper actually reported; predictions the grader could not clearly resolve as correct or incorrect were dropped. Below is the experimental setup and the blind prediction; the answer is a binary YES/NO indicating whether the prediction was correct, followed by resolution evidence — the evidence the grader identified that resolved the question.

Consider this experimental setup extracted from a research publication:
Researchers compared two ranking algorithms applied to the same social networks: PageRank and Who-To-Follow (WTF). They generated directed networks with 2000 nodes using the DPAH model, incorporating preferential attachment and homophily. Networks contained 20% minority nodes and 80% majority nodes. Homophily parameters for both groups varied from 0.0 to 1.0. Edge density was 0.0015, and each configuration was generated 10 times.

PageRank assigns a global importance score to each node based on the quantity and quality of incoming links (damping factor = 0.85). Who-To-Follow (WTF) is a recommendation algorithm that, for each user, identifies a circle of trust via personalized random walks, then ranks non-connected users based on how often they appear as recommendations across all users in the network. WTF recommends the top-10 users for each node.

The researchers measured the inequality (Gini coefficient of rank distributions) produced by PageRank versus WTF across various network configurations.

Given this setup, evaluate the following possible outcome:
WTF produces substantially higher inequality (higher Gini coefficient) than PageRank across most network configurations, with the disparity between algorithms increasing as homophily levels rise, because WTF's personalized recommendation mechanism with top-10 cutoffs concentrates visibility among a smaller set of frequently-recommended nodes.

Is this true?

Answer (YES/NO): NO